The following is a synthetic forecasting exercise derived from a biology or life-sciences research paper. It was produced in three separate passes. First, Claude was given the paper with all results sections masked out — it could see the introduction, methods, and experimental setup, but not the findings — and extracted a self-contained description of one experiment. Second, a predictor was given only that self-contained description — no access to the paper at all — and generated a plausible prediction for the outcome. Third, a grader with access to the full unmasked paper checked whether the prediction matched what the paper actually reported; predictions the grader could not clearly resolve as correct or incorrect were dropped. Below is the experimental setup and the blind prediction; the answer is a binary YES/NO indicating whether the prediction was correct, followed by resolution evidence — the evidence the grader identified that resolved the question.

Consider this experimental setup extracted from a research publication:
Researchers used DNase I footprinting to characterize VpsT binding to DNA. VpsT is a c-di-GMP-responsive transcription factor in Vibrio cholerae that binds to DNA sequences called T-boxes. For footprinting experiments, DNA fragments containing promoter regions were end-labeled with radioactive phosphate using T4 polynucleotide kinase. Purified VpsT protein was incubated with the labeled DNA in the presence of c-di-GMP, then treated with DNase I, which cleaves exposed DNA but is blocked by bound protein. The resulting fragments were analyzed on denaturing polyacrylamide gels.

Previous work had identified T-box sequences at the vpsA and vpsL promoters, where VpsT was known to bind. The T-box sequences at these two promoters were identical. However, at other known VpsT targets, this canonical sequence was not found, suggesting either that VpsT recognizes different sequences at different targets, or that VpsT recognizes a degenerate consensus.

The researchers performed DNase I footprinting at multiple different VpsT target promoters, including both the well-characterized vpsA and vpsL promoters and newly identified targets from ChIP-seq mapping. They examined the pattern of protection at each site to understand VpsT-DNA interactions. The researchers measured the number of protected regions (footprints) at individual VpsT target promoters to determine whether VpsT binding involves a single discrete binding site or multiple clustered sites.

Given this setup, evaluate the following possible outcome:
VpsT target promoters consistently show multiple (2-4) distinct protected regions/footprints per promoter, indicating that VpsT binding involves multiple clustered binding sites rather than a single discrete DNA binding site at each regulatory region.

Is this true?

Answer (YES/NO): NO